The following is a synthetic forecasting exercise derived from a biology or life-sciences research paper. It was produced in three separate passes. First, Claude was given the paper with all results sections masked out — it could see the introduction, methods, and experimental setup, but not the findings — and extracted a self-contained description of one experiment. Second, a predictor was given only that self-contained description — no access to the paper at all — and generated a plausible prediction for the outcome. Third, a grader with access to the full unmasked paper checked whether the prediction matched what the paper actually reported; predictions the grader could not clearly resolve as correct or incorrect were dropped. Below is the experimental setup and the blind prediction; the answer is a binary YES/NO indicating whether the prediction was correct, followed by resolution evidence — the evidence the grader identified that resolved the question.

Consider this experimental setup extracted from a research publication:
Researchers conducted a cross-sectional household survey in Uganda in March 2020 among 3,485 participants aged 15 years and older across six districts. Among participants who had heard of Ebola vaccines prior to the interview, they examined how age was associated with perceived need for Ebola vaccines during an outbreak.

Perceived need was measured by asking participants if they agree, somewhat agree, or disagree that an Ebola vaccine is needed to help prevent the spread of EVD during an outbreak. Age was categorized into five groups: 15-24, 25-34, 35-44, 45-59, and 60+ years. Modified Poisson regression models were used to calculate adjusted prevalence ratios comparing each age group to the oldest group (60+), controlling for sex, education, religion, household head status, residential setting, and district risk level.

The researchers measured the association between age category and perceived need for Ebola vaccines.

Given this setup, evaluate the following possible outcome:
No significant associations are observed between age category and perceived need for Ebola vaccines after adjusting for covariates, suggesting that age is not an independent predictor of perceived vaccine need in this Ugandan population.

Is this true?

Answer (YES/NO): NO